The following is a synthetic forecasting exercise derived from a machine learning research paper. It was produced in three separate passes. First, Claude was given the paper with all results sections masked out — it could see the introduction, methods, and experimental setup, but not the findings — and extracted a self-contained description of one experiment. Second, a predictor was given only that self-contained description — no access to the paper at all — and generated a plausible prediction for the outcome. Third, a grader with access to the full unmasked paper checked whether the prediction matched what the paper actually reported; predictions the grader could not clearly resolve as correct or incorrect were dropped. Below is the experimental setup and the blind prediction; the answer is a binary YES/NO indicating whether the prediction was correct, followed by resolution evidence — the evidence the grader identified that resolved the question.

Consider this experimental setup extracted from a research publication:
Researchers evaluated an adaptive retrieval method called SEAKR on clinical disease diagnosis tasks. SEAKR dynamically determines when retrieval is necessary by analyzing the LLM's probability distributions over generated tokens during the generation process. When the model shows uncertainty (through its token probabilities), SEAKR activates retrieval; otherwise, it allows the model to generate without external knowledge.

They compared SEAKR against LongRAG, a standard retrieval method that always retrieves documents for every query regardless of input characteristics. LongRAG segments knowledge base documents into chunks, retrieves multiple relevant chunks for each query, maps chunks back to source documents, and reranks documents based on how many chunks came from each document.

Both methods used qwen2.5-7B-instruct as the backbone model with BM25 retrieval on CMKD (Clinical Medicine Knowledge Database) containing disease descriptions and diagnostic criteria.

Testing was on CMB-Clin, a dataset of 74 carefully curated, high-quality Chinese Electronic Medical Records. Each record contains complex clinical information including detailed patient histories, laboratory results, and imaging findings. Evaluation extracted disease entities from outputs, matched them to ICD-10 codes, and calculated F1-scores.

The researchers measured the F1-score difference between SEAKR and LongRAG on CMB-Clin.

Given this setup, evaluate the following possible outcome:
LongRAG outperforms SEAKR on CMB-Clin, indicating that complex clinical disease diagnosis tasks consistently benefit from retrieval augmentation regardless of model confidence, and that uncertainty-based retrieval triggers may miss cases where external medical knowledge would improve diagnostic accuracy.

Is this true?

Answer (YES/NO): YES